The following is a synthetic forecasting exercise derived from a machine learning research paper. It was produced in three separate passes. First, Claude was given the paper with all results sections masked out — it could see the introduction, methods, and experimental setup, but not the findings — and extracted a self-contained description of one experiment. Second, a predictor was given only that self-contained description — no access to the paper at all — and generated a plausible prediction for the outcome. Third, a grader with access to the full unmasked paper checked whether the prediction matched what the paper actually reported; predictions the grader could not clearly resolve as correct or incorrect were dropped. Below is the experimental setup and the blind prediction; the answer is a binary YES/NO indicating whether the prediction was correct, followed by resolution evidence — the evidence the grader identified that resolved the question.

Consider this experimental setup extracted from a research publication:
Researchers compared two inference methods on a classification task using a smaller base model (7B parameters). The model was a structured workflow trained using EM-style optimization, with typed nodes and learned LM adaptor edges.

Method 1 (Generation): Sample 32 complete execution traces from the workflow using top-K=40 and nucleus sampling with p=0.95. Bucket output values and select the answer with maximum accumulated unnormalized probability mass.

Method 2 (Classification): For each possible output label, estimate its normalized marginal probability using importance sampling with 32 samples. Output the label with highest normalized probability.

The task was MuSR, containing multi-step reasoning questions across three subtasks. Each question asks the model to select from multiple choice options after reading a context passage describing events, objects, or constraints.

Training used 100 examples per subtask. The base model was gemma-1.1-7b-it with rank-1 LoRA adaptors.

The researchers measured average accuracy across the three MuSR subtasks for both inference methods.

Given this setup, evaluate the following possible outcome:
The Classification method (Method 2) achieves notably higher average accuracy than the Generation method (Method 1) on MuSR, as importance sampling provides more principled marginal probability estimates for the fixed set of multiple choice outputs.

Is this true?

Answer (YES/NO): NO